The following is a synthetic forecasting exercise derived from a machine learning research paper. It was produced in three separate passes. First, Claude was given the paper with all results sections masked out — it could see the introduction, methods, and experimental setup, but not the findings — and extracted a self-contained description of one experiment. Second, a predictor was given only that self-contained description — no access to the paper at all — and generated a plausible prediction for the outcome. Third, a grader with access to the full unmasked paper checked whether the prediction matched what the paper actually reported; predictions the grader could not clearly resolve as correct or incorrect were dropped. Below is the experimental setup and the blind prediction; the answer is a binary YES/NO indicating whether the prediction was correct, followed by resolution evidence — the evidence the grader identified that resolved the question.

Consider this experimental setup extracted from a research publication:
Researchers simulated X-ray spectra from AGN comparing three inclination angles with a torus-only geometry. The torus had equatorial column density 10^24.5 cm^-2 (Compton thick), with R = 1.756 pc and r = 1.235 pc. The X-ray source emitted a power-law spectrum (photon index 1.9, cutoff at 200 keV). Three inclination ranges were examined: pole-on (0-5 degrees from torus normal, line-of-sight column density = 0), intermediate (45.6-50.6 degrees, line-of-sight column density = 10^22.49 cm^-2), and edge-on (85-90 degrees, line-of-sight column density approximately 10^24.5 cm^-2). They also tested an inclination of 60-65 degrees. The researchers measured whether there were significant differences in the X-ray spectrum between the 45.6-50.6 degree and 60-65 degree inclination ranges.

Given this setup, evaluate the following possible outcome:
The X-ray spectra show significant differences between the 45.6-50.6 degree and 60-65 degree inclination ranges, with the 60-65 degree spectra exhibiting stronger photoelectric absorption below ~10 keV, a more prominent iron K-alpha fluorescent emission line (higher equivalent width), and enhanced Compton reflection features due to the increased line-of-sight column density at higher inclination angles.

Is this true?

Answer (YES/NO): NO